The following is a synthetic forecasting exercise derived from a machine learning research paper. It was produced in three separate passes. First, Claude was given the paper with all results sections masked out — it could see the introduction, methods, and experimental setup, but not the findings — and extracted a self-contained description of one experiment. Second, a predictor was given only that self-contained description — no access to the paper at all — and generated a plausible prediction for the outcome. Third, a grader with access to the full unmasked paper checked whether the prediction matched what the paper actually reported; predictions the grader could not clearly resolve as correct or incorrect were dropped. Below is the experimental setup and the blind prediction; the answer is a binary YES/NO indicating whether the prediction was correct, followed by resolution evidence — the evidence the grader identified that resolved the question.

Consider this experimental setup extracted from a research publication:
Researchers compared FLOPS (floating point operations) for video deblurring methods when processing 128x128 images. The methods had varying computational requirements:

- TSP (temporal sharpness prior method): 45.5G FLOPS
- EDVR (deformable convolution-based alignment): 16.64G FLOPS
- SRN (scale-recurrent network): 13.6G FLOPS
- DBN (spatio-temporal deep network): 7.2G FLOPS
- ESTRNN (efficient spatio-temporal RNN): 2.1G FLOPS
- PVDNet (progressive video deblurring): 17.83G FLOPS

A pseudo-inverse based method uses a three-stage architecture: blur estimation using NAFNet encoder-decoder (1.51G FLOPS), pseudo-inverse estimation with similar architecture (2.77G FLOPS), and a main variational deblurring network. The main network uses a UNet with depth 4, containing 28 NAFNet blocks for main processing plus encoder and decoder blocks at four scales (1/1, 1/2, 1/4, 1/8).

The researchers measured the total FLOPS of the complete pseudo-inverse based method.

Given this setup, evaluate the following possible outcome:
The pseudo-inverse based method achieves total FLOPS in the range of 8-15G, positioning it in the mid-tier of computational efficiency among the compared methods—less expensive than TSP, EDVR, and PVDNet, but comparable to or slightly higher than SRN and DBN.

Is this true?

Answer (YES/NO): NO